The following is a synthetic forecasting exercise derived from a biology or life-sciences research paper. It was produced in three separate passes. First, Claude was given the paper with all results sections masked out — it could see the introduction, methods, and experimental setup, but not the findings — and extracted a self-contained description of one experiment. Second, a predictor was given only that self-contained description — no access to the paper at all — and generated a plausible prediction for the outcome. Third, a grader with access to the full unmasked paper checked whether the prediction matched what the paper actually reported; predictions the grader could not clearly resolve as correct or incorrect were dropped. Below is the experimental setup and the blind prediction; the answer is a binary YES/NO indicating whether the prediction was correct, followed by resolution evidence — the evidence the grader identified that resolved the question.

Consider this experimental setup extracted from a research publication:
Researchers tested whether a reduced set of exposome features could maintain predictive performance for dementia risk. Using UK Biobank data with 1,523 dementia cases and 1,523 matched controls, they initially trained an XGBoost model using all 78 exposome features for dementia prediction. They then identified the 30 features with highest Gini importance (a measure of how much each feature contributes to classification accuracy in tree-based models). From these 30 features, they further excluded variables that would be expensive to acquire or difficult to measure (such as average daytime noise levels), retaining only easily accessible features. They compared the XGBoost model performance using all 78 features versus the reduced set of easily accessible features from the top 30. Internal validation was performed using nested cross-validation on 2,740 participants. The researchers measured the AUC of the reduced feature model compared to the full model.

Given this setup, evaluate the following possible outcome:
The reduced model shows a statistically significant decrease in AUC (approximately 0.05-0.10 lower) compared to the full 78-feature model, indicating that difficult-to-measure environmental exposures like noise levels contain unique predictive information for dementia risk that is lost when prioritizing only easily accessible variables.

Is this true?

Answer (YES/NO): NO